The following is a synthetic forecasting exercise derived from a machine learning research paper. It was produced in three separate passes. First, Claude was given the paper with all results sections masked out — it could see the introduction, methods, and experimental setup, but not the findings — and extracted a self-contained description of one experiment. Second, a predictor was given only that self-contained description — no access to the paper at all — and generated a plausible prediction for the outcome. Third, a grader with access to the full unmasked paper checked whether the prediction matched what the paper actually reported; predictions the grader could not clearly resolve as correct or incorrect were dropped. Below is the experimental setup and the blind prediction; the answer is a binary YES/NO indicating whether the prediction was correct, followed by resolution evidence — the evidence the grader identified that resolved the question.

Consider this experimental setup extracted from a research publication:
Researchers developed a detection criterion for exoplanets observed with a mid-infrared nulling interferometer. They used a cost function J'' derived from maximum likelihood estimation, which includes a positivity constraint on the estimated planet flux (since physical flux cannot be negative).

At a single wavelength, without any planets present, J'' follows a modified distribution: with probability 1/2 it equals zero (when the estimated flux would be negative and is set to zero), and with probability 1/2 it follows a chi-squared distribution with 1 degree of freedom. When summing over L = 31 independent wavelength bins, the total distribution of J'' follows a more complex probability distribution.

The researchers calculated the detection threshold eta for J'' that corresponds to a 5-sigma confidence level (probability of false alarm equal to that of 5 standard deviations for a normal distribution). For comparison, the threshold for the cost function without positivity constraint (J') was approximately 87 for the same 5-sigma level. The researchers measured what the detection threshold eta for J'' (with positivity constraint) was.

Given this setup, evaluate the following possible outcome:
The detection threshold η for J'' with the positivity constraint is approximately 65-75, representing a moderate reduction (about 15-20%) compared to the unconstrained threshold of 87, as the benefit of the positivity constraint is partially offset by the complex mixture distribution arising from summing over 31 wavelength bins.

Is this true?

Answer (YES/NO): NO